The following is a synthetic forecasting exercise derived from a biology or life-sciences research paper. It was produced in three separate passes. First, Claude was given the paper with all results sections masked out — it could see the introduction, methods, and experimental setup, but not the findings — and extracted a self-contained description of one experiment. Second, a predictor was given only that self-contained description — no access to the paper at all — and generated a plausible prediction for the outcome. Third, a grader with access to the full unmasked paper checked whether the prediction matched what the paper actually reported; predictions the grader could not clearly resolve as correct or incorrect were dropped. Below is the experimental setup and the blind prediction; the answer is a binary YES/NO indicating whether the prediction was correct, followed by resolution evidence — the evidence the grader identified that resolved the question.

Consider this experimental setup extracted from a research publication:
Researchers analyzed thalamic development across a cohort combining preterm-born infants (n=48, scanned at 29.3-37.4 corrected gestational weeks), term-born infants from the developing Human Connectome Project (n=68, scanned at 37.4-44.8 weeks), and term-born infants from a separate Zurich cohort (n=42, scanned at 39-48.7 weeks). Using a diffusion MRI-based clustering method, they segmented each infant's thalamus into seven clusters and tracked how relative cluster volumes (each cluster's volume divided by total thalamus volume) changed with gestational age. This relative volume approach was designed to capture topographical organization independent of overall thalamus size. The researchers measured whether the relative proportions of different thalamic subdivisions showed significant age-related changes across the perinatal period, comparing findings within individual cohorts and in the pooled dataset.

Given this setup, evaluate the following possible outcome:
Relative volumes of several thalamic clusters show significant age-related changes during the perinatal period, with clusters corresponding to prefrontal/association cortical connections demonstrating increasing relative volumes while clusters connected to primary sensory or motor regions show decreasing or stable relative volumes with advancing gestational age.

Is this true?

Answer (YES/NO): NO